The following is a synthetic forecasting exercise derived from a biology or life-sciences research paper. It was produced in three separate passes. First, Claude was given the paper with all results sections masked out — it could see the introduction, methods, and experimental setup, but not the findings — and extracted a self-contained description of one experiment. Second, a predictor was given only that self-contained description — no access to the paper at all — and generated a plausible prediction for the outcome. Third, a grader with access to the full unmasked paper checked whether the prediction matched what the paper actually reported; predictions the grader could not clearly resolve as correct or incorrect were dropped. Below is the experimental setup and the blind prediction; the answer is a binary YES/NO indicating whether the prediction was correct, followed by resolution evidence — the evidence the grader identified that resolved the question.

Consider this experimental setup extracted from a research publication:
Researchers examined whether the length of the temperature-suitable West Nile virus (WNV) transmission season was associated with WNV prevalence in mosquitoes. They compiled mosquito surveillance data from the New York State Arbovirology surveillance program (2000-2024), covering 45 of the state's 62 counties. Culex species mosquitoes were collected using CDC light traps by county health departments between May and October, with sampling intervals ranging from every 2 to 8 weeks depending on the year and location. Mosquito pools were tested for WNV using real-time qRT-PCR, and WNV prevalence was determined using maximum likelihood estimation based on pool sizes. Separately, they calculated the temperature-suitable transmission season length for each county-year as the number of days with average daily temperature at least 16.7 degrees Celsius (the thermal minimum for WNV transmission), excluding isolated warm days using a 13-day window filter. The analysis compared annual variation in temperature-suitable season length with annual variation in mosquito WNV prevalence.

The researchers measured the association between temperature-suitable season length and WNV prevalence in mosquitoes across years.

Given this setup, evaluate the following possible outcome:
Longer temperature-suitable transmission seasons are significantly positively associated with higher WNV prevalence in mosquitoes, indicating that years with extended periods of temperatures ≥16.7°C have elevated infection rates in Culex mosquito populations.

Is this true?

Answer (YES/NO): YES